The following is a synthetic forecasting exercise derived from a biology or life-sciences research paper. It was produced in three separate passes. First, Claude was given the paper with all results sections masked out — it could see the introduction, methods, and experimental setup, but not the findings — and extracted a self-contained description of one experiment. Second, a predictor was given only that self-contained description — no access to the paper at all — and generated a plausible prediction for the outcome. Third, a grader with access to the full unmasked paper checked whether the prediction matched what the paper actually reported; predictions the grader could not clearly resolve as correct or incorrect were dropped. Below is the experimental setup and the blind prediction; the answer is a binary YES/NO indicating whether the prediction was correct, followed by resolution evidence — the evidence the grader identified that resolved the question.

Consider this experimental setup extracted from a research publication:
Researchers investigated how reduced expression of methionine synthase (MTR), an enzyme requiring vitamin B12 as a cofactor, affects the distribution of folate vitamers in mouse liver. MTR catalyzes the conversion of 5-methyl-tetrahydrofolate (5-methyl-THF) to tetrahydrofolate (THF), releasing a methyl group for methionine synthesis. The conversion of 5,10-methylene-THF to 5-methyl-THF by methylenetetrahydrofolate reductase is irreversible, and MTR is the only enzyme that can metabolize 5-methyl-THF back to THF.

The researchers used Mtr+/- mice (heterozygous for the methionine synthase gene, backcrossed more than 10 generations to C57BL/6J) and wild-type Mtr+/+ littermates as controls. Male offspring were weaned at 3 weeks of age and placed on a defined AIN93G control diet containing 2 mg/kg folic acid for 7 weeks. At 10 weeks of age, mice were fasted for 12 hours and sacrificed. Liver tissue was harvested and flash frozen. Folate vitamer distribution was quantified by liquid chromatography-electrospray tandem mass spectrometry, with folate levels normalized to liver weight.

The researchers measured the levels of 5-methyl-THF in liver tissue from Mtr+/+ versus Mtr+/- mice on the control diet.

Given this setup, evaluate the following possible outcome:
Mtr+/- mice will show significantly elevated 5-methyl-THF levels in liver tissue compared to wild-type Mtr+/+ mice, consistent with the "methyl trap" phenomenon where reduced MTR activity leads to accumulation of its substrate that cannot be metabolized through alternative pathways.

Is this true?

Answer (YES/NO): YES